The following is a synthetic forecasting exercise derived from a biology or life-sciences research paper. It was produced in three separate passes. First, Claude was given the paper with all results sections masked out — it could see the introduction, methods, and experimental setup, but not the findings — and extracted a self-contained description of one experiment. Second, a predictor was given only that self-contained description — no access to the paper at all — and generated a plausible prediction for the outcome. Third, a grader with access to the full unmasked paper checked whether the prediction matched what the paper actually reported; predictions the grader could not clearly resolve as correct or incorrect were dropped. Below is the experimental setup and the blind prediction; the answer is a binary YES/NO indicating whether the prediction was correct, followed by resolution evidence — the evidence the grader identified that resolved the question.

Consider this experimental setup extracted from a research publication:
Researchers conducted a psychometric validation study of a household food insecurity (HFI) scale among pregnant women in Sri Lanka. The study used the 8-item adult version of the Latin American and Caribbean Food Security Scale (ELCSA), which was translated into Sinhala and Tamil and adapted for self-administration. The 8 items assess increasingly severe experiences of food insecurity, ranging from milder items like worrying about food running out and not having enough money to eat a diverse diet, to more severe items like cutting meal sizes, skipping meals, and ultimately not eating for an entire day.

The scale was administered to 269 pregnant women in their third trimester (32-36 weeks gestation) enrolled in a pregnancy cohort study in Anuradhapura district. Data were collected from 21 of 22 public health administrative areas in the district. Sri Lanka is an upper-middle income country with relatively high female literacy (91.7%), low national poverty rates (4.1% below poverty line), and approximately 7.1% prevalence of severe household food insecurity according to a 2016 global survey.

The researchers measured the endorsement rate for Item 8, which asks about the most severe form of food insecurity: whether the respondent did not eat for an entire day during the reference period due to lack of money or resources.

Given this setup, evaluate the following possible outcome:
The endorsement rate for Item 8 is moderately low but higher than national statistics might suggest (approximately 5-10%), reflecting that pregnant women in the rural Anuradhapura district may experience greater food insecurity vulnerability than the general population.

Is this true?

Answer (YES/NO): NO